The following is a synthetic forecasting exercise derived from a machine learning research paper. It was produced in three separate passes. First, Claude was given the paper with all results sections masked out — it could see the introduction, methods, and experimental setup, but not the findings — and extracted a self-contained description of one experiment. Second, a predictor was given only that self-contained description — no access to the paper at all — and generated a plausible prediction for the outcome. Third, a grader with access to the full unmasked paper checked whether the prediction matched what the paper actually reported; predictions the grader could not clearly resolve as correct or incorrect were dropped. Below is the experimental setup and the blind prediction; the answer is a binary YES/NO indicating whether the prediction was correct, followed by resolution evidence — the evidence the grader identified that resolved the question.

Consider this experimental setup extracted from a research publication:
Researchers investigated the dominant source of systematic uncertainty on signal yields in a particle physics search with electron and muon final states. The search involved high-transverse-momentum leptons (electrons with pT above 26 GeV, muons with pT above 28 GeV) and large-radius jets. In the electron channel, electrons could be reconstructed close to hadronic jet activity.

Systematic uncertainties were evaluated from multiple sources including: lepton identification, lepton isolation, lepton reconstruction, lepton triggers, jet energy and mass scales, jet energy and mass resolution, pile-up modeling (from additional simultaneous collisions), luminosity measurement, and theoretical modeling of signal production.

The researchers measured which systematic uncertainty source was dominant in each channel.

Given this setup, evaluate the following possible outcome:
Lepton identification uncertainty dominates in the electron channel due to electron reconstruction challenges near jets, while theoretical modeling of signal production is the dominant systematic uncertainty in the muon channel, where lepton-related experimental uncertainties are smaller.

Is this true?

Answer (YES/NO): YES